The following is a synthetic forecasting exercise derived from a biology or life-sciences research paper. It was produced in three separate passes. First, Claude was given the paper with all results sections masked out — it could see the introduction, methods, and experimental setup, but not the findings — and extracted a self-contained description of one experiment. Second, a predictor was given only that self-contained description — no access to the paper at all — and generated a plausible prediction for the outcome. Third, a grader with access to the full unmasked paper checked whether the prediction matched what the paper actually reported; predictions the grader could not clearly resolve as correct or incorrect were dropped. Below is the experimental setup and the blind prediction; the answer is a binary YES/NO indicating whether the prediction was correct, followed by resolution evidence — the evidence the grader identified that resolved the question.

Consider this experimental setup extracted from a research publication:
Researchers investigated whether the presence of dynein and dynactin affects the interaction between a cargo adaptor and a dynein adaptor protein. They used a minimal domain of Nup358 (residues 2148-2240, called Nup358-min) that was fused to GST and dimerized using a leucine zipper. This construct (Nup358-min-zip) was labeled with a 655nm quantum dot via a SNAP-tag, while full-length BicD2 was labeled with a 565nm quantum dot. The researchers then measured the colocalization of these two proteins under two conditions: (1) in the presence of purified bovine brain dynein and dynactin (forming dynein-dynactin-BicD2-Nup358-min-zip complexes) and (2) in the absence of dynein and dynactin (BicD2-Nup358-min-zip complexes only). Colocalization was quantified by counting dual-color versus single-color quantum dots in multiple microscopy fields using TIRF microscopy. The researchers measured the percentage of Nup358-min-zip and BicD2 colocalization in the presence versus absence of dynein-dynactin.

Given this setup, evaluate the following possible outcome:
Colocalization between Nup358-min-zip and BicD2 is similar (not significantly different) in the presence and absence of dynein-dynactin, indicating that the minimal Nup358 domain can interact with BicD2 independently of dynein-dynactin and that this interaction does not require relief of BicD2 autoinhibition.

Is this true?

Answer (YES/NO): NO